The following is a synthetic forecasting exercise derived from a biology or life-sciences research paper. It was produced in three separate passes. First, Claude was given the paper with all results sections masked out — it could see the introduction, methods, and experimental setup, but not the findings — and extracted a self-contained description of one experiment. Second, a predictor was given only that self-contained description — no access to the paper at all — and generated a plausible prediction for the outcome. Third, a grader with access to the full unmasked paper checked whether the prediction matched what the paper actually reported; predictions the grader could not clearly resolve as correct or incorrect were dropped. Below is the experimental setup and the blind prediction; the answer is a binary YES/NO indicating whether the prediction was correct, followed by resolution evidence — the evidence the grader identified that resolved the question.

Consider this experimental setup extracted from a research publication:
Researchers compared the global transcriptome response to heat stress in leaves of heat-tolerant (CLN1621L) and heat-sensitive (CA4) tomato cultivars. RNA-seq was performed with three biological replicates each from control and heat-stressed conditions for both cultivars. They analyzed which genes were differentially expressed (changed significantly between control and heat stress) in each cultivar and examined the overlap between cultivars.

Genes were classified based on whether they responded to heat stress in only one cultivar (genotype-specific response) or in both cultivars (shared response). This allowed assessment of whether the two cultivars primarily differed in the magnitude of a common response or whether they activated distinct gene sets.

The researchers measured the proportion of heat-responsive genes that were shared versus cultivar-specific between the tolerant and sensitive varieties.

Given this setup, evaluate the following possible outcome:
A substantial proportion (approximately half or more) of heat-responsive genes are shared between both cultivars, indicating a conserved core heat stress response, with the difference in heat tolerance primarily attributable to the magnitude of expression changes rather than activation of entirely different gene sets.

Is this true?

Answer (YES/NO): YES